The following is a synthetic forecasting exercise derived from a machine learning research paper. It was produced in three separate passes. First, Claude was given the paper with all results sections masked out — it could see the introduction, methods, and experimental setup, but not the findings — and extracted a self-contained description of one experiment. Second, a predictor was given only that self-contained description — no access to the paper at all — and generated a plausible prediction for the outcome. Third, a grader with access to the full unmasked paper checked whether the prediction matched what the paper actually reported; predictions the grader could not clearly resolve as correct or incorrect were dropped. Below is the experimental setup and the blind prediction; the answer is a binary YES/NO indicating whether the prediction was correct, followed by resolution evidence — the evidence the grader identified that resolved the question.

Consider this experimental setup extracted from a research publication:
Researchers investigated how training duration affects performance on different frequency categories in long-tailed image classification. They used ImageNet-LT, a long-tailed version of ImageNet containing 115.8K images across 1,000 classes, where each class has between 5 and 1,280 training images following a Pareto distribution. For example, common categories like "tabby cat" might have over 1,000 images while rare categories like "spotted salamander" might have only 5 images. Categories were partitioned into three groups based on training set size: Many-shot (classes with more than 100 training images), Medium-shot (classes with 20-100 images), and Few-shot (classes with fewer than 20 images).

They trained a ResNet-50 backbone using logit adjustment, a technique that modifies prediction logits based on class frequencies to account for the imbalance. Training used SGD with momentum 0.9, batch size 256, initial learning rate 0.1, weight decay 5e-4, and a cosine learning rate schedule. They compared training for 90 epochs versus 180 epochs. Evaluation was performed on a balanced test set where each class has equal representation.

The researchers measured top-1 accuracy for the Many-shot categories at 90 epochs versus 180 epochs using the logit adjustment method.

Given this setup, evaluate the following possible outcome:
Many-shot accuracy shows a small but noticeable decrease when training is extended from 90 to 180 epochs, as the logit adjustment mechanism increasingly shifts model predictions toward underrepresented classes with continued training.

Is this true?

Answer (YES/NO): NO